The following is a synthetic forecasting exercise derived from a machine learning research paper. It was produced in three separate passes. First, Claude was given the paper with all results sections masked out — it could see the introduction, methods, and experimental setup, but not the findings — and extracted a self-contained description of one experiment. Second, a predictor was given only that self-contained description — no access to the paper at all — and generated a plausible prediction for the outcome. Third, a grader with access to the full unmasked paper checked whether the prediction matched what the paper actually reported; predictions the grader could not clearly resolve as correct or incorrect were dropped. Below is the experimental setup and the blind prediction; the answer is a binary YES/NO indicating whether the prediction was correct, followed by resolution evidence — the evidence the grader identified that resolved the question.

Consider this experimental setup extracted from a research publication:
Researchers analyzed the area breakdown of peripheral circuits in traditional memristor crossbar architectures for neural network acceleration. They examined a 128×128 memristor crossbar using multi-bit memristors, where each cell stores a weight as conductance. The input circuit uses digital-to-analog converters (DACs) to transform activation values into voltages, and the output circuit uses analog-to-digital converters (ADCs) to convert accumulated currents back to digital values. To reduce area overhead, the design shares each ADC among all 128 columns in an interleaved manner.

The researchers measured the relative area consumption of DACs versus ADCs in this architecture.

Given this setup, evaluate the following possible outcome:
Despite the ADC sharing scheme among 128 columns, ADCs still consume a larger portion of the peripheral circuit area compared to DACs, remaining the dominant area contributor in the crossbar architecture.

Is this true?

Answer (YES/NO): NO